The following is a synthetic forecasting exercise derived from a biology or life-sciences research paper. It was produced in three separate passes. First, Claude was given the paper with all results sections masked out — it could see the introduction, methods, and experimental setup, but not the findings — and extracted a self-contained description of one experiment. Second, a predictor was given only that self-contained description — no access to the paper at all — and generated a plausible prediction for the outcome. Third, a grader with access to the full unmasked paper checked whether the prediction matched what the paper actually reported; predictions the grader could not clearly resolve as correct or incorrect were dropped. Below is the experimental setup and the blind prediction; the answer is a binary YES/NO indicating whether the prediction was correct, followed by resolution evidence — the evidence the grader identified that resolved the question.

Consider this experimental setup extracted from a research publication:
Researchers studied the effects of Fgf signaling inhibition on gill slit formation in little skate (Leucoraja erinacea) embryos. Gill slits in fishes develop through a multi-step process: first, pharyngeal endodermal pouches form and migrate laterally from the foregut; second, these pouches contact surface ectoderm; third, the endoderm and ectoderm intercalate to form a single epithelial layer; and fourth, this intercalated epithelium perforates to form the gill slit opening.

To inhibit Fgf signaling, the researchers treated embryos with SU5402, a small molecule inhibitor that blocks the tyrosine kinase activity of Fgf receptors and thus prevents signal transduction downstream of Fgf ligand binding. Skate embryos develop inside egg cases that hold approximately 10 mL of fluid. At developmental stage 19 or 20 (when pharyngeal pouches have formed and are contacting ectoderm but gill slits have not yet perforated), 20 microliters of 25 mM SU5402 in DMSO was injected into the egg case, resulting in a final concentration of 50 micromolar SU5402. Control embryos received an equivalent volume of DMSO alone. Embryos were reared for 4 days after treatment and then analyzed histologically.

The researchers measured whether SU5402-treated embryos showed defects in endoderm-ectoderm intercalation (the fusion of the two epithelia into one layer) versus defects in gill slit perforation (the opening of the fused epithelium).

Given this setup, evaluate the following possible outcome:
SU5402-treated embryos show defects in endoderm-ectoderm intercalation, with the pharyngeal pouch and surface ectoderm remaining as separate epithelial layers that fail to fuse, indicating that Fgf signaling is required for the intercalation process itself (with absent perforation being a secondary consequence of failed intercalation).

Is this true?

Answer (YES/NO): NO